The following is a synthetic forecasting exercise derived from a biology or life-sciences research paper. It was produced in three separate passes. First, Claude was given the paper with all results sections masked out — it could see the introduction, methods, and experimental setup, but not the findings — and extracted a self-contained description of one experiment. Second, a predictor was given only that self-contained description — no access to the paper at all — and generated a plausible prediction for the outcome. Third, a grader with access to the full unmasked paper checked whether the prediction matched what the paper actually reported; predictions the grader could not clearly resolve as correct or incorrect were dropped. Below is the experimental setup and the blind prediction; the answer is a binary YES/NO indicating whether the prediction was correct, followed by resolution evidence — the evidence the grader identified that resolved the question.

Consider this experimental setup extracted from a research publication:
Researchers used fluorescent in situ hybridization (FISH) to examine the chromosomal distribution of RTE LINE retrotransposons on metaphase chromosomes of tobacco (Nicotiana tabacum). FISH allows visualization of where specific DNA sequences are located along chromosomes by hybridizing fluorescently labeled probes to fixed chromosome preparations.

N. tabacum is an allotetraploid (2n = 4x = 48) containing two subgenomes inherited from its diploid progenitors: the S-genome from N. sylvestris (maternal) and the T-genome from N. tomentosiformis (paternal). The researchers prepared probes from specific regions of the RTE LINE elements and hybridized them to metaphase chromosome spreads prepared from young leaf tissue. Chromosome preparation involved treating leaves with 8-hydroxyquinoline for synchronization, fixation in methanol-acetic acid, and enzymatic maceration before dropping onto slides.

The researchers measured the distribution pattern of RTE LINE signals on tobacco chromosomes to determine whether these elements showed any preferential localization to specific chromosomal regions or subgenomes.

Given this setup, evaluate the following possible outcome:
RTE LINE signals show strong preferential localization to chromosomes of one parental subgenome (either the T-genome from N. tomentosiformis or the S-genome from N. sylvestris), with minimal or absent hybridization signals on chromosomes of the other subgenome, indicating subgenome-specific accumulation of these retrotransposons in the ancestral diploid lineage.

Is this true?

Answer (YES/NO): NO